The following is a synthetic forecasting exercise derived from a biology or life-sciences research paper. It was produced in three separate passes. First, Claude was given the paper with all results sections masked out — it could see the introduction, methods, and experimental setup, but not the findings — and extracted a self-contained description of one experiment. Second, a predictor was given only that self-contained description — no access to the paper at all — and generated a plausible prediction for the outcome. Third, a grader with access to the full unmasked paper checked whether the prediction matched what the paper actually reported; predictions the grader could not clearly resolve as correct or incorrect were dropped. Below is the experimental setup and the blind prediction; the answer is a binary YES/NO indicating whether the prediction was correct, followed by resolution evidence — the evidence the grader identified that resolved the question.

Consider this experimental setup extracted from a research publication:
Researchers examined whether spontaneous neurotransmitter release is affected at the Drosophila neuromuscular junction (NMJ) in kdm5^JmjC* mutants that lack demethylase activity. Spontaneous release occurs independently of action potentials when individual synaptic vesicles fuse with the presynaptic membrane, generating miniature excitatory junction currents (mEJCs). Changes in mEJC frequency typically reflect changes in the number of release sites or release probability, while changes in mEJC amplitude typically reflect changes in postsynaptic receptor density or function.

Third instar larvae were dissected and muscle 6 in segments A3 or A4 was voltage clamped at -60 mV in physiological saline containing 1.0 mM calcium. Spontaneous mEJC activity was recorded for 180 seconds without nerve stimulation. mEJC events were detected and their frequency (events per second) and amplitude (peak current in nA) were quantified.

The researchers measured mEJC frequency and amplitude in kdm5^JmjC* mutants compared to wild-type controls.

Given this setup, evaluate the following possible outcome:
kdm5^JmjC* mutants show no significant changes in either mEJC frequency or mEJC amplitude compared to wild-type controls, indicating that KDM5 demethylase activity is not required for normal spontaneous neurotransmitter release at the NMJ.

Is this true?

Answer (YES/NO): YES